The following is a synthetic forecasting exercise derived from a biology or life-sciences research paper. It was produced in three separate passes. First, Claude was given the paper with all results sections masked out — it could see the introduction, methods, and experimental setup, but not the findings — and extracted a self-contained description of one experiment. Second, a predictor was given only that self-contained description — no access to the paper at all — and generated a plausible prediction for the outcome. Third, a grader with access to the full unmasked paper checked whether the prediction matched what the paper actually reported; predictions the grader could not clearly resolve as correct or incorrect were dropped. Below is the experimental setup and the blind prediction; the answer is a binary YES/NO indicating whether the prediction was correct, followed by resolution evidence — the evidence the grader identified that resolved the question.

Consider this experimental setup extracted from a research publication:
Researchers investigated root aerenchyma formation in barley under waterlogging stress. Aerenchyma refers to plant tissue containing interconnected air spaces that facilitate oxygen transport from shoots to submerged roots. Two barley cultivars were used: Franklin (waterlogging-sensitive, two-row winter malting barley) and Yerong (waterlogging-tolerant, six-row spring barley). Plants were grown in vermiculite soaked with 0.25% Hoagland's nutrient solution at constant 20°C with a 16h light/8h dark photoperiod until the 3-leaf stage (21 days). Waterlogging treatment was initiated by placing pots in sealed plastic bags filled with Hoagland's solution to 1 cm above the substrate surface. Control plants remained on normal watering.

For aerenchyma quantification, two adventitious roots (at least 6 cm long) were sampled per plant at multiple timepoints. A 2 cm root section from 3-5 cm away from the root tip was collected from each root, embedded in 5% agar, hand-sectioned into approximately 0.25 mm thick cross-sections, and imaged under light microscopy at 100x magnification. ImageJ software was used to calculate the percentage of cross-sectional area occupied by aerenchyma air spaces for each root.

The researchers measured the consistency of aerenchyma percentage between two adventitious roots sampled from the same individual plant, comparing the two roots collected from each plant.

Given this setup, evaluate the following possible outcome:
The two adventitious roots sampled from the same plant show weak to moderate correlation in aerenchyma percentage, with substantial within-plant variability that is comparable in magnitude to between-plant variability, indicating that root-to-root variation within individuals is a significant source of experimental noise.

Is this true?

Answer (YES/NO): YES